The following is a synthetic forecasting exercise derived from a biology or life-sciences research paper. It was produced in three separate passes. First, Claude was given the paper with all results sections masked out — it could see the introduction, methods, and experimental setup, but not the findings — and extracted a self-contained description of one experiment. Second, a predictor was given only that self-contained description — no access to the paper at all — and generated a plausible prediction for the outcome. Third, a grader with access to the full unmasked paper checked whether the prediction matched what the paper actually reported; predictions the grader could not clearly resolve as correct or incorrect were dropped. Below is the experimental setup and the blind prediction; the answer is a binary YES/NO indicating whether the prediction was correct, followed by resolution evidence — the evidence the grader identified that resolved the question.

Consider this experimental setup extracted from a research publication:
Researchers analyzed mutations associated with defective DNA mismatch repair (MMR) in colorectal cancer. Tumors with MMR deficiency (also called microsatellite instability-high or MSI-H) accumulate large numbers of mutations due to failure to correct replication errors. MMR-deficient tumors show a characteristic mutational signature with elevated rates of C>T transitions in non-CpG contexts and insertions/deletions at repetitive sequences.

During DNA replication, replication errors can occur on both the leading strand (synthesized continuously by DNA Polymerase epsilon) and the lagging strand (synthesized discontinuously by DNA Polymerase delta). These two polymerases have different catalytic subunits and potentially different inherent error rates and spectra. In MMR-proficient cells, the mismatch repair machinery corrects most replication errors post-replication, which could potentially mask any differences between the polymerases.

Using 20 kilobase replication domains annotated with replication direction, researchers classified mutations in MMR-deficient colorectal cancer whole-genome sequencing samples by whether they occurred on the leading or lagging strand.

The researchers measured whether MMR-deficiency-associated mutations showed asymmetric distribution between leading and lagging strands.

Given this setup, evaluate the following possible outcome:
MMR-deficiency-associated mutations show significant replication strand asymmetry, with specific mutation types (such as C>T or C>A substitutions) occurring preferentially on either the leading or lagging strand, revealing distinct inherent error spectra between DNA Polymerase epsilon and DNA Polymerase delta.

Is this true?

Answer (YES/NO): YES